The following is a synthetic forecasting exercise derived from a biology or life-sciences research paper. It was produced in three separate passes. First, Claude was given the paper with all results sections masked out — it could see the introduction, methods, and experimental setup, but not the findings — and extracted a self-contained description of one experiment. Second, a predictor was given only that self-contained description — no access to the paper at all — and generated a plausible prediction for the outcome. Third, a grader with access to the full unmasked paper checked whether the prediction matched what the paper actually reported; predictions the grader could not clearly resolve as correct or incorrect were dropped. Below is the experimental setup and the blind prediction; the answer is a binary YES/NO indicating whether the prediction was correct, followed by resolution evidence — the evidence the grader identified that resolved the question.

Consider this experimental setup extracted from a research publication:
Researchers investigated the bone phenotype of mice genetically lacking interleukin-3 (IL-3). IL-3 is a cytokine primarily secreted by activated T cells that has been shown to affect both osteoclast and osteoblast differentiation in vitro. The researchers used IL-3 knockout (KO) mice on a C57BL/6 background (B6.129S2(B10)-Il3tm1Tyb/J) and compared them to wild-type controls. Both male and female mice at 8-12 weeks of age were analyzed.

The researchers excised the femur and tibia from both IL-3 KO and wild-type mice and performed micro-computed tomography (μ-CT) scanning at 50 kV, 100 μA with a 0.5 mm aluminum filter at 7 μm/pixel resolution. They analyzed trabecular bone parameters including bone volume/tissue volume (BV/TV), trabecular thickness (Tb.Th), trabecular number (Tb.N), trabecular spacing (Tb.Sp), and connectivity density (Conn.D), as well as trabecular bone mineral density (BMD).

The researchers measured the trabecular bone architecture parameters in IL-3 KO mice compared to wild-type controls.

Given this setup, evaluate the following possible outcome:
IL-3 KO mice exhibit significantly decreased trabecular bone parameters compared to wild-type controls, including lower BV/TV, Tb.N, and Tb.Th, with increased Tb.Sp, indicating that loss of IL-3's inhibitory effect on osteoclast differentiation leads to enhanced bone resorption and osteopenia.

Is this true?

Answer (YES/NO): NO